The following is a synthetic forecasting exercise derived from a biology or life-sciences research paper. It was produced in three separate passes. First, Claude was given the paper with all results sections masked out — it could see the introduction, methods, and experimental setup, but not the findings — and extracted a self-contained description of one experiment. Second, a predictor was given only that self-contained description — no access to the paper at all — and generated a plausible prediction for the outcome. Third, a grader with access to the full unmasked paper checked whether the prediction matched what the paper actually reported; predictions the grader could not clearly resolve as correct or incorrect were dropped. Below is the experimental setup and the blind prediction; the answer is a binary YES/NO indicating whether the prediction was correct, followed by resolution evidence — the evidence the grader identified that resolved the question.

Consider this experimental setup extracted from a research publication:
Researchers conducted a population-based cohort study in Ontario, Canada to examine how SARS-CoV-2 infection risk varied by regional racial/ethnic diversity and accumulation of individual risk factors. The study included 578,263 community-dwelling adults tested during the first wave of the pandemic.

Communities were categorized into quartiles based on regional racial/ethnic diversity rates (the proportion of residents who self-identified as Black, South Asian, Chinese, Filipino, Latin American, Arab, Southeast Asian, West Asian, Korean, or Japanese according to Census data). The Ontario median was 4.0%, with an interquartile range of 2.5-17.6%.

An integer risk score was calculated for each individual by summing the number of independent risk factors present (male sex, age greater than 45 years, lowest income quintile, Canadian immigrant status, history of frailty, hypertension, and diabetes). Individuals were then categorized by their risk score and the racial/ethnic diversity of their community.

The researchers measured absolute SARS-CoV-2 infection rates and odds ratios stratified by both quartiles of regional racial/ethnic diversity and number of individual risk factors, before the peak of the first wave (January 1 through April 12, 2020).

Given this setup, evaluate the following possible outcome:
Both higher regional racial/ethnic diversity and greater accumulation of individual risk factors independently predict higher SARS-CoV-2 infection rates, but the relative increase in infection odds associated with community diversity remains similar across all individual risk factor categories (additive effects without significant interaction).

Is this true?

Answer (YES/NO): YES